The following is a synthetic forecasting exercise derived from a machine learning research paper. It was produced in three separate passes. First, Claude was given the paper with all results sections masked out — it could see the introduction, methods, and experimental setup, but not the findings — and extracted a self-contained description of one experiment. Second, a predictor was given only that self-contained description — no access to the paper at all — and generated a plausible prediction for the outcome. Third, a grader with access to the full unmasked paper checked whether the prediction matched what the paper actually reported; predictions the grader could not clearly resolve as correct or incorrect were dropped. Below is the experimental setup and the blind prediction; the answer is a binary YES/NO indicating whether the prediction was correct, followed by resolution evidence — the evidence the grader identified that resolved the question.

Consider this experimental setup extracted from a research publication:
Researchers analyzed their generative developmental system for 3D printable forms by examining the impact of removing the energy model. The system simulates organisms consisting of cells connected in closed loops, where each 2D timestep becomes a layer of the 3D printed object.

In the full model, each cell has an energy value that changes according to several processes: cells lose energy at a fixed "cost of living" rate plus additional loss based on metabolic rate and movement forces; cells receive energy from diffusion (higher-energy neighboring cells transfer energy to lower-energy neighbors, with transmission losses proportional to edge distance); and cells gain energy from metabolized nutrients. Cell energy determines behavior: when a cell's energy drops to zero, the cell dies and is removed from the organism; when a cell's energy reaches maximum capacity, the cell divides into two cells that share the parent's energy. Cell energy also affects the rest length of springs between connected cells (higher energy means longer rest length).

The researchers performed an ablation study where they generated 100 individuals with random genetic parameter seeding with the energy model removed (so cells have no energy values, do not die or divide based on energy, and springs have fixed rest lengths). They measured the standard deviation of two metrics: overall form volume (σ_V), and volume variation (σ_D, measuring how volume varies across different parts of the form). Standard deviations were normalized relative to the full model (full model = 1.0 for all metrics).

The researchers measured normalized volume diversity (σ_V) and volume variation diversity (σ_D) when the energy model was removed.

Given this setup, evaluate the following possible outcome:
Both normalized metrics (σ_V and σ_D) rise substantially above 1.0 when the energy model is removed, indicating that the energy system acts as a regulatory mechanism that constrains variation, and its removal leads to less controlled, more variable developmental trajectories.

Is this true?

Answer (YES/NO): NO